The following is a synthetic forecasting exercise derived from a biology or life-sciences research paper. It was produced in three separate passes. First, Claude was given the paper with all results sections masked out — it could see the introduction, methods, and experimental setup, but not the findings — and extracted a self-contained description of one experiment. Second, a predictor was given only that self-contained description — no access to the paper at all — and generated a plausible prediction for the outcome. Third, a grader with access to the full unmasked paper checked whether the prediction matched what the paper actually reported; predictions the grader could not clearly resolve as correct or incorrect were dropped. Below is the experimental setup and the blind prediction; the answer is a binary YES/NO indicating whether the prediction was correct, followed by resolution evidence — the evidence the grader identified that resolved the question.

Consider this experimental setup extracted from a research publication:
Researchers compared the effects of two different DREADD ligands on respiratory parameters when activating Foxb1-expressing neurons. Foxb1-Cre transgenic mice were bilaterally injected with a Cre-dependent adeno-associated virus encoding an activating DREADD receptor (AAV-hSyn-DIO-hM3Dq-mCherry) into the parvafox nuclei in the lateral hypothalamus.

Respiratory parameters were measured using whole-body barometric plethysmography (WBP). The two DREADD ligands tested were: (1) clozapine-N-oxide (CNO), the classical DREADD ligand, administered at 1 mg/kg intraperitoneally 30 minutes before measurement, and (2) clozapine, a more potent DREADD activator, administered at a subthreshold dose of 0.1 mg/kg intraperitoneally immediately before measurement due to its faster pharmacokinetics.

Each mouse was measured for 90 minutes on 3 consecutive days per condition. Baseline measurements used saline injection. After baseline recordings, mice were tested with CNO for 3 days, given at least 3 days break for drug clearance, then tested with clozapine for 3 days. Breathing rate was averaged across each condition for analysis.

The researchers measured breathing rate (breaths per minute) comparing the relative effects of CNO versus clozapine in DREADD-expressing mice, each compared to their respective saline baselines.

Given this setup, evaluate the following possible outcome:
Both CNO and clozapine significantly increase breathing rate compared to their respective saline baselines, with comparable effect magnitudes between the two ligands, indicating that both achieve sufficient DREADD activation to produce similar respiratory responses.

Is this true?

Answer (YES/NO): NO